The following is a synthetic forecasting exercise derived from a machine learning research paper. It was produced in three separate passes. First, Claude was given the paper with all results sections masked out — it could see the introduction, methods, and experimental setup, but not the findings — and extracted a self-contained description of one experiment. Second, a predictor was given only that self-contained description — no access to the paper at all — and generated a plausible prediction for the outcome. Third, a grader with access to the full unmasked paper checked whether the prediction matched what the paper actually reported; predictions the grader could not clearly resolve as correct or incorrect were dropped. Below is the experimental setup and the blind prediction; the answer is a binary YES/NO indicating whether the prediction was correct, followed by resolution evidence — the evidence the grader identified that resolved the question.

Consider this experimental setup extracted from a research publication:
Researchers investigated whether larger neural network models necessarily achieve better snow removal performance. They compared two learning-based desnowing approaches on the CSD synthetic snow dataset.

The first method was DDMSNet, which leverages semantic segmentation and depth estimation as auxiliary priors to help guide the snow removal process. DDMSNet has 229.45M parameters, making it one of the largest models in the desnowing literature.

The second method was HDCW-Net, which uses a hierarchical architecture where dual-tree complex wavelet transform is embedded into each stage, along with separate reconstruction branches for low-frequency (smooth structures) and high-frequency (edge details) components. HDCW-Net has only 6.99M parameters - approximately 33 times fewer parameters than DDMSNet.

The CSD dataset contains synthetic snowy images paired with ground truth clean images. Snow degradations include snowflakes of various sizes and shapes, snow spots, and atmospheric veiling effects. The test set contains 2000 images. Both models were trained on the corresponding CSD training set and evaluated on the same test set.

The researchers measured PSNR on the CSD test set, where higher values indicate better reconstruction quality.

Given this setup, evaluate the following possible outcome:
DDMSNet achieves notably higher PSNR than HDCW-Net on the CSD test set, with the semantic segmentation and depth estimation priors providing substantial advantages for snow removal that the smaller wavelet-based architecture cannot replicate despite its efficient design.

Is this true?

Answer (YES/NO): NO